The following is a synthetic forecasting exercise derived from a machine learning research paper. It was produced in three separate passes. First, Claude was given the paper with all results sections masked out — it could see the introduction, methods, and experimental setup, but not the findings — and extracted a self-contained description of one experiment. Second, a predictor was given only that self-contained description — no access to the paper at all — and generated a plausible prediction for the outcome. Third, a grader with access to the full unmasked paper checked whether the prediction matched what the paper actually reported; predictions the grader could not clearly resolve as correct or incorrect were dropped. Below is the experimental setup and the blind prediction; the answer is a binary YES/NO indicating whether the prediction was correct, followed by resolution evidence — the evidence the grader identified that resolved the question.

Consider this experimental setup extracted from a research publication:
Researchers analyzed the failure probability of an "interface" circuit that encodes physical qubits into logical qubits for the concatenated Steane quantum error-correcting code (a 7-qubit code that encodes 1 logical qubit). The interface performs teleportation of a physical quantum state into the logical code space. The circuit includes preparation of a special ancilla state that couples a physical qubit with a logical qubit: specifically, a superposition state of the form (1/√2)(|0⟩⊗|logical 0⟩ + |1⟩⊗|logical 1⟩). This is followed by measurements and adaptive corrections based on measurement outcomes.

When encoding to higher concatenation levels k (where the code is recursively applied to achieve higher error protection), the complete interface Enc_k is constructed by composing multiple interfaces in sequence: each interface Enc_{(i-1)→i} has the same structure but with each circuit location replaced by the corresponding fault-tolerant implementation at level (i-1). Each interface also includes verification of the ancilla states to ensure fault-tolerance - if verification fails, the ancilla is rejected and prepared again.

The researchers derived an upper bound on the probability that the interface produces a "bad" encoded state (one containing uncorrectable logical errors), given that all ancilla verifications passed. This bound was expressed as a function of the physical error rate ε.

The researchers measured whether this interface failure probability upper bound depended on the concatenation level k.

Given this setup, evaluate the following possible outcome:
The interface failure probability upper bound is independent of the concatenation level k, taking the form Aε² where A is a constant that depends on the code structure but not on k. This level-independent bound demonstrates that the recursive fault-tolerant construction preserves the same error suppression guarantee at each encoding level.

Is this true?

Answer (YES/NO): NO